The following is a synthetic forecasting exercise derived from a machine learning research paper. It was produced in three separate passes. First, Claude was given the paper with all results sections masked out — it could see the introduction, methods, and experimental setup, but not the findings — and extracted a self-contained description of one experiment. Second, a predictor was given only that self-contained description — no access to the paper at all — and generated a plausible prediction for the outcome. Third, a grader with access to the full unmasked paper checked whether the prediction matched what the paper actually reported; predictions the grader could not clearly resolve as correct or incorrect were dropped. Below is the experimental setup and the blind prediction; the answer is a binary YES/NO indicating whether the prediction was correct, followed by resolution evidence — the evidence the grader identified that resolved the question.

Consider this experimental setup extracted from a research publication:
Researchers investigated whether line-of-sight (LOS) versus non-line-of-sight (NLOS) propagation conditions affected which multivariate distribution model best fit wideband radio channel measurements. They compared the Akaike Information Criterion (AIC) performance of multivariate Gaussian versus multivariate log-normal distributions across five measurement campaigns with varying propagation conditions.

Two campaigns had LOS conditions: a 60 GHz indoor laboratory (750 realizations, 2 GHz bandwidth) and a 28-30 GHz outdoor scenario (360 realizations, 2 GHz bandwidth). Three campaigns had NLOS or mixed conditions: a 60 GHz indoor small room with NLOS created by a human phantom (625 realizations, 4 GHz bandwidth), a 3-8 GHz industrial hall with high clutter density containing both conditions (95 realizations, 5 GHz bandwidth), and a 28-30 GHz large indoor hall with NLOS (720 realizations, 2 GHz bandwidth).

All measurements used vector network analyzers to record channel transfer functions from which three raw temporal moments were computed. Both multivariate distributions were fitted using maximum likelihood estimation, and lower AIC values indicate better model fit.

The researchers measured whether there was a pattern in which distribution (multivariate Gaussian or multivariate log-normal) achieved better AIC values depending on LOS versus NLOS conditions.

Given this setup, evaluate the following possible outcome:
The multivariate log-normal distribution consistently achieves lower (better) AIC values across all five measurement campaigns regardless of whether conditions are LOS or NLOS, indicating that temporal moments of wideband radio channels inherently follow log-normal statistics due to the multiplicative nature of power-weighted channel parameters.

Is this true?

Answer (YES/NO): NO